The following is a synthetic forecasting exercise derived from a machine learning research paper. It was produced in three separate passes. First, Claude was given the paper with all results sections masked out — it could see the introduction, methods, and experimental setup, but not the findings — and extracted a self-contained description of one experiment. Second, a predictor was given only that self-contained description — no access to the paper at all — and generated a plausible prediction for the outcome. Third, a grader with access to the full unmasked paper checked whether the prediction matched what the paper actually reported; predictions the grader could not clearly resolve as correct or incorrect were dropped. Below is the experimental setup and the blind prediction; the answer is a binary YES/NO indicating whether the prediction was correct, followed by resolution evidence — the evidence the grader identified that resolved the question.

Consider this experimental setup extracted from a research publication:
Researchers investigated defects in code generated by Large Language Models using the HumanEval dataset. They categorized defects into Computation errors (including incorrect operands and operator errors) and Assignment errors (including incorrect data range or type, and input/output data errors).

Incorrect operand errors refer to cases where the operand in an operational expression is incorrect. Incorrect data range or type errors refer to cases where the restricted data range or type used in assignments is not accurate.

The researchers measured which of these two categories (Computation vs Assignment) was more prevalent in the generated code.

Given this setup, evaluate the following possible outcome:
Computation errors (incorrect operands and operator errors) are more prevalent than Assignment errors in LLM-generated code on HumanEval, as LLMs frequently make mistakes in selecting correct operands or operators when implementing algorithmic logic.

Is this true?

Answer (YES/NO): NO